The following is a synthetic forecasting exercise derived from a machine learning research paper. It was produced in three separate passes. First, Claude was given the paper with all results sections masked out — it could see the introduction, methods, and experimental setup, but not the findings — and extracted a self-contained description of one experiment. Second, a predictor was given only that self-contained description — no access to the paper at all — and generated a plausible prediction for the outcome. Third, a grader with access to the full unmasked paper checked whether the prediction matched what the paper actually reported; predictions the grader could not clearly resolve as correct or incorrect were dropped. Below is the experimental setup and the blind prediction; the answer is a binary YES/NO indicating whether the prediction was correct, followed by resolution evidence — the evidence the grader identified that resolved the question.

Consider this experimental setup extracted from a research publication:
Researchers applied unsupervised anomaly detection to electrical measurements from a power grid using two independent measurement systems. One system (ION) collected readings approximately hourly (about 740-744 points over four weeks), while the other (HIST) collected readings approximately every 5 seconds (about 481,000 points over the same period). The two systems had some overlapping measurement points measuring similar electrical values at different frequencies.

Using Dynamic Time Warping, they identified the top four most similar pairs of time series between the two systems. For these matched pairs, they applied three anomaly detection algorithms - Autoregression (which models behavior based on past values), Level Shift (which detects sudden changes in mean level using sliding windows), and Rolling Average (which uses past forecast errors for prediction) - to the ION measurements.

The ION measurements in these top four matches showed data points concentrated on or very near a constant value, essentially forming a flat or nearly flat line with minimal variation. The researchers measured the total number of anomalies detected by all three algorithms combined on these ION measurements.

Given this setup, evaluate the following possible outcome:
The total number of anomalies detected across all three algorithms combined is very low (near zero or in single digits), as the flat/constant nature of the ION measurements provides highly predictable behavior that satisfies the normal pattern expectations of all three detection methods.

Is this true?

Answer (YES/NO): YES